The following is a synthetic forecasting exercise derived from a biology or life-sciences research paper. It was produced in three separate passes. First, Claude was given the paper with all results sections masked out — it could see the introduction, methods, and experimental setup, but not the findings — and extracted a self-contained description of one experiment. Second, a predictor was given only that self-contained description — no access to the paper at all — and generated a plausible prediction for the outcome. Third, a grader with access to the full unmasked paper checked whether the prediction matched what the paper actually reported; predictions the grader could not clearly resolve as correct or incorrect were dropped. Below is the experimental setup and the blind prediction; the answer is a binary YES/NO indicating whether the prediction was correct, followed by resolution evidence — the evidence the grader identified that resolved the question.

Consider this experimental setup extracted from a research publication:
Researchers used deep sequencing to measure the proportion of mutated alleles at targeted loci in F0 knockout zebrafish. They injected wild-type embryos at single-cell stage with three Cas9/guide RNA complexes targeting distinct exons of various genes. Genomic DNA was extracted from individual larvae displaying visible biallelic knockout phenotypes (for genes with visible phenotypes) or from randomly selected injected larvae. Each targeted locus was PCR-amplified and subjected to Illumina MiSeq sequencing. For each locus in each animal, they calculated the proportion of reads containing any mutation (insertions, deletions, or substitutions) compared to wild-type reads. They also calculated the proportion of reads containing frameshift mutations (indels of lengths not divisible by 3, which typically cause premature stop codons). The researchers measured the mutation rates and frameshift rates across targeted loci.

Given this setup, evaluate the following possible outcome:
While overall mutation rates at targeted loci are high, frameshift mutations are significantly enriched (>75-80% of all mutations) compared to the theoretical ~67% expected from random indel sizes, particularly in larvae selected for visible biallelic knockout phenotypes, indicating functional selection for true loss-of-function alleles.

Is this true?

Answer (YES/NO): NO